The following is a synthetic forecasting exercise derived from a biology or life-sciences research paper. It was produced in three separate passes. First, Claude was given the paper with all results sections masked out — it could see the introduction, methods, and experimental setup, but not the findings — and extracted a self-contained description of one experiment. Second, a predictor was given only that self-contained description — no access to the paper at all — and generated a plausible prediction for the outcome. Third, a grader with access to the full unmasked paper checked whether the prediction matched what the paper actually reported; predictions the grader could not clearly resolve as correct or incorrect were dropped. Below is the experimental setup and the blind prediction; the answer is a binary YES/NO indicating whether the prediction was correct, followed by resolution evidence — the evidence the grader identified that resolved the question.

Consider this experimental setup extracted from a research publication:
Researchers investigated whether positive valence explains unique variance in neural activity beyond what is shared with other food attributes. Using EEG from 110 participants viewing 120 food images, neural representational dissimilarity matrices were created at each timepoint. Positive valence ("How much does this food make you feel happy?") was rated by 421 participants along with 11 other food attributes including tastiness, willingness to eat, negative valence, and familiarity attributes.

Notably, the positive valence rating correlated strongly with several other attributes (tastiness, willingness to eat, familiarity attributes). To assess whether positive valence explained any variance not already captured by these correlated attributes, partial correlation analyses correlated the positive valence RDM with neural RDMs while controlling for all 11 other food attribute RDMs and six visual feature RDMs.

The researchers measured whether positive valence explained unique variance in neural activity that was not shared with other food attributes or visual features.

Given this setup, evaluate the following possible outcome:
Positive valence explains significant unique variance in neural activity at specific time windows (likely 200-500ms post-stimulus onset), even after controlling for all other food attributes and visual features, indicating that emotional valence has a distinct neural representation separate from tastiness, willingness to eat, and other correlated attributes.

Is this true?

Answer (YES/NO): NO